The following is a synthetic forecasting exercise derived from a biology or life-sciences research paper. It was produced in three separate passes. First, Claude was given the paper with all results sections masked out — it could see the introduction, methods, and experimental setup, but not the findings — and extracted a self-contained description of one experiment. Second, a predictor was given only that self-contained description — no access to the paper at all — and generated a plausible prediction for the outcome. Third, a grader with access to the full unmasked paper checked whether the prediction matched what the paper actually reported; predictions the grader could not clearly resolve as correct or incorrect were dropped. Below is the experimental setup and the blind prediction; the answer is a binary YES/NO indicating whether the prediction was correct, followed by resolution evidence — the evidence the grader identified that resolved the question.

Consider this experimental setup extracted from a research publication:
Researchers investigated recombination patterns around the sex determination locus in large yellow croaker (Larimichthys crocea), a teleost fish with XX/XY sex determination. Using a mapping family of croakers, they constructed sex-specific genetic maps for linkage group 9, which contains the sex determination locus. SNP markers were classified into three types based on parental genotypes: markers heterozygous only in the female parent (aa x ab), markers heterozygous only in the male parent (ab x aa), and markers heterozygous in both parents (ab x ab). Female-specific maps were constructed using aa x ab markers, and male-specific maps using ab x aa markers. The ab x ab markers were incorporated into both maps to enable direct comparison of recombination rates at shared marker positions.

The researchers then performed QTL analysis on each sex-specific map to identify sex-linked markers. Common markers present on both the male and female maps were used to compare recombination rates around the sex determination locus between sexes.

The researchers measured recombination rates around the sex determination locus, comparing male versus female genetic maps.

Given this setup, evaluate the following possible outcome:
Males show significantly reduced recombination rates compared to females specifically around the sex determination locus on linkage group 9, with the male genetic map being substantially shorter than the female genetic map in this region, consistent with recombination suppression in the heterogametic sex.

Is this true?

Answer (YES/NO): NO